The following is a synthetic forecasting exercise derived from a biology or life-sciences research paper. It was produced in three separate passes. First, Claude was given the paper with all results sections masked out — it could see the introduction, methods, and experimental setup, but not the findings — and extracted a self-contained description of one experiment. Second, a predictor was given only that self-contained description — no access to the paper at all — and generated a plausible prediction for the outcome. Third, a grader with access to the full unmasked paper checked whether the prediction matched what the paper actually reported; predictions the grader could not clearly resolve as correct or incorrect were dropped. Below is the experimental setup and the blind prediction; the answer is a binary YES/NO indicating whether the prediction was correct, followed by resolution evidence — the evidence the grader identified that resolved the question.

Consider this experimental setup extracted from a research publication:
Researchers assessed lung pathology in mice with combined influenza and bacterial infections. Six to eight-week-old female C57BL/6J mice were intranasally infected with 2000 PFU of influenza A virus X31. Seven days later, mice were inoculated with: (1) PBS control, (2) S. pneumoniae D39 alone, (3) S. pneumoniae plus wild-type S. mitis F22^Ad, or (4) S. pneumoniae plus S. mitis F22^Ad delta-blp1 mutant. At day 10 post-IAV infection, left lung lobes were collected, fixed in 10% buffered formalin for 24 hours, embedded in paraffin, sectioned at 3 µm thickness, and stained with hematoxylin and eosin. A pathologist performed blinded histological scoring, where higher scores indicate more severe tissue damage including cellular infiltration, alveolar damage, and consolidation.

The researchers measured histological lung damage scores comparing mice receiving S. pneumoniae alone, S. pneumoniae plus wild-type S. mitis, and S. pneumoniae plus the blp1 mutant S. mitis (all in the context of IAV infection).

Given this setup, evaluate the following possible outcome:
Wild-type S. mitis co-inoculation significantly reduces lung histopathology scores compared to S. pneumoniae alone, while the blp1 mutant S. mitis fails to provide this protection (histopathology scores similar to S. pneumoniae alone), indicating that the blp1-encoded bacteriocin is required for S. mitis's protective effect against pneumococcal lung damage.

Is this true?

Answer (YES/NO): NO